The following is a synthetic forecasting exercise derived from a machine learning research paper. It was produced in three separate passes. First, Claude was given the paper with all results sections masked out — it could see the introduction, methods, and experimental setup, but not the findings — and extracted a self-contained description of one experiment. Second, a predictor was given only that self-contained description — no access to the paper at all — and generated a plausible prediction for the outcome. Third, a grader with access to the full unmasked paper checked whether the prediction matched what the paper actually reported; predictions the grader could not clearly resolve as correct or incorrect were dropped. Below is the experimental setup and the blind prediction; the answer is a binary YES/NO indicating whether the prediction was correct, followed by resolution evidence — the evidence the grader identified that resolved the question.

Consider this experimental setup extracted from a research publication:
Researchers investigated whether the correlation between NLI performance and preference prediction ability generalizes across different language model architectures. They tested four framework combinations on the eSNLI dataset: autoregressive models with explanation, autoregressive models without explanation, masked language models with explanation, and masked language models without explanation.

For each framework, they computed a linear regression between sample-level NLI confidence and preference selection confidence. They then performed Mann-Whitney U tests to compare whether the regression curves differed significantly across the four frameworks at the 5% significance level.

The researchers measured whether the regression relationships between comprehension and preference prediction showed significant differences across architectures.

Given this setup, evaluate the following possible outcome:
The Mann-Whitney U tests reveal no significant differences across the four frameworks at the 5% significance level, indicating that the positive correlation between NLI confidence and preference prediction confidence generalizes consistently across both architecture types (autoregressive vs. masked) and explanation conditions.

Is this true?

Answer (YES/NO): YES